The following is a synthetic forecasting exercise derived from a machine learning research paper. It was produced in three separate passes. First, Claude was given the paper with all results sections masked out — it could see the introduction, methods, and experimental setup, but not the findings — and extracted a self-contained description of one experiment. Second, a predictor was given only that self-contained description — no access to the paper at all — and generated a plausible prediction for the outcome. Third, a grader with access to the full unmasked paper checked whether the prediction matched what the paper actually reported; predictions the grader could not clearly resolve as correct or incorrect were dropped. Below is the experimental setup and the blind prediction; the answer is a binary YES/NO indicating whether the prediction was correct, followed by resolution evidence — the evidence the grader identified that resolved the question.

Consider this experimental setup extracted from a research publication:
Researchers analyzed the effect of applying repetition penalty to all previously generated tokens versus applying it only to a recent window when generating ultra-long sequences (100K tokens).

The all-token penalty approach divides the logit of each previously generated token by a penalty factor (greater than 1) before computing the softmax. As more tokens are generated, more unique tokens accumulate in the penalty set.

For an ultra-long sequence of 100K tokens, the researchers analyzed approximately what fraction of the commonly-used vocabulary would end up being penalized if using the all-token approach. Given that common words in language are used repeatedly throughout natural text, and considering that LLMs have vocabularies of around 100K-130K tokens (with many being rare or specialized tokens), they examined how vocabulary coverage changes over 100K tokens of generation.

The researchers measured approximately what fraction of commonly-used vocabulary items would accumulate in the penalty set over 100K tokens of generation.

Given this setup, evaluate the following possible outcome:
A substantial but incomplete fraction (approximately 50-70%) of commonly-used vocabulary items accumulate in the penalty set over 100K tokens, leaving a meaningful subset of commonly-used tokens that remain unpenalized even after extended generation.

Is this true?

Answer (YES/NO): NO